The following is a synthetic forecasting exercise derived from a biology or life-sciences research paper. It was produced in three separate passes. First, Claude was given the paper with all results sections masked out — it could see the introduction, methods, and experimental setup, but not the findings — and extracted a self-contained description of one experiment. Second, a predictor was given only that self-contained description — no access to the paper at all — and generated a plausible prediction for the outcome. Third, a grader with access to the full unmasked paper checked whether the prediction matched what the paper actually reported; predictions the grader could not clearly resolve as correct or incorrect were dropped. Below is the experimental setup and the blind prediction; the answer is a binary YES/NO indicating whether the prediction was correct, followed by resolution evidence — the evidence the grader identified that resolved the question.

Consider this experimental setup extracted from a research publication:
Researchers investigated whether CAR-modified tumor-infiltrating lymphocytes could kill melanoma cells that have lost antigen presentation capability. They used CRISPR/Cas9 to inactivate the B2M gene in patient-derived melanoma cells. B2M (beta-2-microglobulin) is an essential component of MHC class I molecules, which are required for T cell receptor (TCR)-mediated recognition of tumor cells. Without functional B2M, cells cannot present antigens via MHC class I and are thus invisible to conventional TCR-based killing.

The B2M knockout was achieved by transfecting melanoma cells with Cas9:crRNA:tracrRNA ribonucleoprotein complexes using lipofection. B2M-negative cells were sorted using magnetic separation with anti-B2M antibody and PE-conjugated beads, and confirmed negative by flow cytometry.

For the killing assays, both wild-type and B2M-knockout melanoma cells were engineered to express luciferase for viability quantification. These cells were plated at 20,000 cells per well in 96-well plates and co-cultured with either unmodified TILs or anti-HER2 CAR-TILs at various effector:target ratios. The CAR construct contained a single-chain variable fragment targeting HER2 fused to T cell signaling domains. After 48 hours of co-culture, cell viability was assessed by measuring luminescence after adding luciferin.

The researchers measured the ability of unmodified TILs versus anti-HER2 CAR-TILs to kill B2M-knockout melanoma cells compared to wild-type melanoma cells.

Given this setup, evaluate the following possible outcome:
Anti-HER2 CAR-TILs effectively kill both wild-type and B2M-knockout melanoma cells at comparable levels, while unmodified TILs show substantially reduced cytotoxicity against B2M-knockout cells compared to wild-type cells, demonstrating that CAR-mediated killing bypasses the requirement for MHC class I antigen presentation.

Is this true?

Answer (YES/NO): YES